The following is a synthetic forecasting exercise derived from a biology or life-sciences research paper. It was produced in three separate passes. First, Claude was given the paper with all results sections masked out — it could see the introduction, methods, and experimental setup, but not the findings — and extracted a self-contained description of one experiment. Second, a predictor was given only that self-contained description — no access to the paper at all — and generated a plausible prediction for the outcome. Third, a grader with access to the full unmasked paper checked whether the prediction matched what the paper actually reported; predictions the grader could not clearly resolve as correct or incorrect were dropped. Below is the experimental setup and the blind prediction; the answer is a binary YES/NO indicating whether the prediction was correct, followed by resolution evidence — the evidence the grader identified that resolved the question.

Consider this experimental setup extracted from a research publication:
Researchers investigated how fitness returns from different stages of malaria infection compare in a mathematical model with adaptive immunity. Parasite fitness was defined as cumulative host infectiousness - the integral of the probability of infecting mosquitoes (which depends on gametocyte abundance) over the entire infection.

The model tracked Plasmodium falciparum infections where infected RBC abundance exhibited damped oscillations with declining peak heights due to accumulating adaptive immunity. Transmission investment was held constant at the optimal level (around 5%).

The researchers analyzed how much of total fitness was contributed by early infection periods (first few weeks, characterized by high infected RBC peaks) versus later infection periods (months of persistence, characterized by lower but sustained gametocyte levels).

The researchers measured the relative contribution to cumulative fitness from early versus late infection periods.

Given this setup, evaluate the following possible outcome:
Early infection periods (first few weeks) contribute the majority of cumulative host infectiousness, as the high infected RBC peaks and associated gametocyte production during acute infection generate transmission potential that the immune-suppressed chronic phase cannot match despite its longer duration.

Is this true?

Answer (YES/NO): NO